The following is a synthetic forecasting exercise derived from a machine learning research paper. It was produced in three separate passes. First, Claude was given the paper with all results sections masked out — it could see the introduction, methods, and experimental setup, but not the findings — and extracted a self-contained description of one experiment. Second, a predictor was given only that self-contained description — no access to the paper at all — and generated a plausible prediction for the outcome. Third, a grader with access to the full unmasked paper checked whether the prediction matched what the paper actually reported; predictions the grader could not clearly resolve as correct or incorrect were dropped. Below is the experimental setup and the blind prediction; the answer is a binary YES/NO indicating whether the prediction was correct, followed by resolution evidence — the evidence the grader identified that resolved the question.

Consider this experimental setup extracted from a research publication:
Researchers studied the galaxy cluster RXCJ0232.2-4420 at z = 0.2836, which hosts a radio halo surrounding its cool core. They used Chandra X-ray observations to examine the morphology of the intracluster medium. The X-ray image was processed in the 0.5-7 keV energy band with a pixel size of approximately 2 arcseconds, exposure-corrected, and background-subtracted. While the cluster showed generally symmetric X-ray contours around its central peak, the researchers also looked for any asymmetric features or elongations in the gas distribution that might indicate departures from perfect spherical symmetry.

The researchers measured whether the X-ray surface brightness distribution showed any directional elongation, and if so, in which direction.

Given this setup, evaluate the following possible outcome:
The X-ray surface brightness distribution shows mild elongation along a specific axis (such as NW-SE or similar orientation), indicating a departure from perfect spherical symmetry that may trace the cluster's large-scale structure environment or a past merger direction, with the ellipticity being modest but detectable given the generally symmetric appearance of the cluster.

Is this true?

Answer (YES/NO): YES